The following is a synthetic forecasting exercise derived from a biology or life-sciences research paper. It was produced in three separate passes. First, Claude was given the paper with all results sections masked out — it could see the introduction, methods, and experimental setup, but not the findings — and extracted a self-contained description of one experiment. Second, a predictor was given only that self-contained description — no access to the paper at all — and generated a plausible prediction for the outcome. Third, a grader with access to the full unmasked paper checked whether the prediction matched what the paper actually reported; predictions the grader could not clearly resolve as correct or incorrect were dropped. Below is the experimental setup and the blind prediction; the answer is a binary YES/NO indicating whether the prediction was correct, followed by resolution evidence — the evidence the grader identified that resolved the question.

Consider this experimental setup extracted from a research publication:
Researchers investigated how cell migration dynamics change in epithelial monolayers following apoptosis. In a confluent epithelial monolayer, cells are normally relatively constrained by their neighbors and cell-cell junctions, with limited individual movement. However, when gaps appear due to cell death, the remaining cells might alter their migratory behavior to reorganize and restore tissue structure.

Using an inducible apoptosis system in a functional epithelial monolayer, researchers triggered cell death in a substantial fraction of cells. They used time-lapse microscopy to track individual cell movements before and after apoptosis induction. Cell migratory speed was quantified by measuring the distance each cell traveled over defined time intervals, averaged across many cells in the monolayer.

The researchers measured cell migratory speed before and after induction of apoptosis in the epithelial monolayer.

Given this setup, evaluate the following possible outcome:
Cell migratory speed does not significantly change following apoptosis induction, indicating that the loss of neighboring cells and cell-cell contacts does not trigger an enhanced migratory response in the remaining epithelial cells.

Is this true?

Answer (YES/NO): NO